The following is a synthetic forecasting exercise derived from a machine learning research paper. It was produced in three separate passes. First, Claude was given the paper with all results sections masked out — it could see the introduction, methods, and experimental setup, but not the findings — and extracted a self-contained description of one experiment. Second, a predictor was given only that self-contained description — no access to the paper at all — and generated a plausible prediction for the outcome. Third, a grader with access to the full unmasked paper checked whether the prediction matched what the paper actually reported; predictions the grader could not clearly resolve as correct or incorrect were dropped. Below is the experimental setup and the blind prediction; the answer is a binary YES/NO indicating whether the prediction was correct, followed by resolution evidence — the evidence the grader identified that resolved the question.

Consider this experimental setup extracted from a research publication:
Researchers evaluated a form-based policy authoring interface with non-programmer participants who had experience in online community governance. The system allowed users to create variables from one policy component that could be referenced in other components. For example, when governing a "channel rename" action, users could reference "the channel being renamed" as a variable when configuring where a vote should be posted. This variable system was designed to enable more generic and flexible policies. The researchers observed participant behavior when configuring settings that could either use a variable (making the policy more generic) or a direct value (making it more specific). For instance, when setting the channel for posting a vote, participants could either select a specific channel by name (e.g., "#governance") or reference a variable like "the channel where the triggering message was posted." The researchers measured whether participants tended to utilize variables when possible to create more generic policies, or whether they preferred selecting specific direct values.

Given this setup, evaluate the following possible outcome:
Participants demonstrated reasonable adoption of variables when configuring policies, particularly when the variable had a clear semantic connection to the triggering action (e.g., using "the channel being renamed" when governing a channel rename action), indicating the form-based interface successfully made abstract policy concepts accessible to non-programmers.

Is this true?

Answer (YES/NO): NO